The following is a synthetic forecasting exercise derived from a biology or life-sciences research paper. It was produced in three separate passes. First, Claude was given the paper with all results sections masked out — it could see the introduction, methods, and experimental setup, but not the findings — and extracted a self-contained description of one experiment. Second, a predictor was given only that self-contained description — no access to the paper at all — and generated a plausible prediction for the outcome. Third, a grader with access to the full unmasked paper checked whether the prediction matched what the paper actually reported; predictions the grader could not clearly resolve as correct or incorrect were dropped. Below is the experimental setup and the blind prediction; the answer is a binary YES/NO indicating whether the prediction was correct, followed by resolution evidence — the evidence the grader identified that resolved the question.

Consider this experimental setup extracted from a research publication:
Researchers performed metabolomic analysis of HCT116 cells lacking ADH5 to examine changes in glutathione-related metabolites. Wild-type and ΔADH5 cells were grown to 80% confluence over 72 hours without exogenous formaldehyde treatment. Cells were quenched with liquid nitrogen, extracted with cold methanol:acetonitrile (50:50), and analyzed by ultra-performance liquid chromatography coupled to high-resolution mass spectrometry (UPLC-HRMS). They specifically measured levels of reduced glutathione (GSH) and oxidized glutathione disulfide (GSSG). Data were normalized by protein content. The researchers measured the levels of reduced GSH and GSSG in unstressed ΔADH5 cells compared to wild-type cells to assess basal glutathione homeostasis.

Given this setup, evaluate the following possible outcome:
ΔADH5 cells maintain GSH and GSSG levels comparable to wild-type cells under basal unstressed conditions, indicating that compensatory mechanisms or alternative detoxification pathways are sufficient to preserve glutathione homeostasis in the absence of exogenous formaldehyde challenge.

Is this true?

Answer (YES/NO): NO